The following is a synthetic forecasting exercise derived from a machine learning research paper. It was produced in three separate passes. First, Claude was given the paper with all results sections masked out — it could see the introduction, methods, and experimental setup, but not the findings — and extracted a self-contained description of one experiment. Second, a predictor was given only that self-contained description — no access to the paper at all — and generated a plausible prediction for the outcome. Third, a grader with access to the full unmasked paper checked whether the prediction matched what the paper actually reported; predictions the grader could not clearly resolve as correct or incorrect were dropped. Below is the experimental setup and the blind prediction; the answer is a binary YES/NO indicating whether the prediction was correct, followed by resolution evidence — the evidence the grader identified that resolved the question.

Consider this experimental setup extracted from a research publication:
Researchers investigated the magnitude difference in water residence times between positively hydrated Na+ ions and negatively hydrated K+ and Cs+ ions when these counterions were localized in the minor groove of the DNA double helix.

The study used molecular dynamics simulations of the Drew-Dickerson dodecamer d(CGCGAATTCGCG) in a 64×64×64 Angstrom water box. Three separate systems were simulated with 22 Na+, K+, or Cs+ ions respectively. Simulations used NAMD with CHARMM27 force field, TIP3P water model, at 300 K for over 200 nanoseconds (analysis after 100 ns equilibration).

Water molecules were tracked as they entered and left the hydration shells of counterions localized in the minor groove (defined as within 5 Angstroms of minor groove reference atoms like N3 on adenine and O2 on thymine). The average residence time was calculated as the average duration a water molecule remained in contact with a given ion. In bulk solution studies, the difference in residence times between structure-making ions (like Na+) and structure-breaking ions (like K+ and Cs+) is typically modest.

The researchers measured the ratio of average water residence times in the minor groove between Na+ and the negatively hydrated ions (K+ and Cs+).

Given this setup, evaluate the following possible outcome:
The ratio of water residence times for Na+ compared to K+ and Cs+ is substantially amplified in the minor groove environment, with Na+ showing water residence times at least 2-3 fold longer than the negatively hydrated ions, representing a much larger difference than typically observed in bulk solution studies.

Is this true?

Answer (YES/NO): NO